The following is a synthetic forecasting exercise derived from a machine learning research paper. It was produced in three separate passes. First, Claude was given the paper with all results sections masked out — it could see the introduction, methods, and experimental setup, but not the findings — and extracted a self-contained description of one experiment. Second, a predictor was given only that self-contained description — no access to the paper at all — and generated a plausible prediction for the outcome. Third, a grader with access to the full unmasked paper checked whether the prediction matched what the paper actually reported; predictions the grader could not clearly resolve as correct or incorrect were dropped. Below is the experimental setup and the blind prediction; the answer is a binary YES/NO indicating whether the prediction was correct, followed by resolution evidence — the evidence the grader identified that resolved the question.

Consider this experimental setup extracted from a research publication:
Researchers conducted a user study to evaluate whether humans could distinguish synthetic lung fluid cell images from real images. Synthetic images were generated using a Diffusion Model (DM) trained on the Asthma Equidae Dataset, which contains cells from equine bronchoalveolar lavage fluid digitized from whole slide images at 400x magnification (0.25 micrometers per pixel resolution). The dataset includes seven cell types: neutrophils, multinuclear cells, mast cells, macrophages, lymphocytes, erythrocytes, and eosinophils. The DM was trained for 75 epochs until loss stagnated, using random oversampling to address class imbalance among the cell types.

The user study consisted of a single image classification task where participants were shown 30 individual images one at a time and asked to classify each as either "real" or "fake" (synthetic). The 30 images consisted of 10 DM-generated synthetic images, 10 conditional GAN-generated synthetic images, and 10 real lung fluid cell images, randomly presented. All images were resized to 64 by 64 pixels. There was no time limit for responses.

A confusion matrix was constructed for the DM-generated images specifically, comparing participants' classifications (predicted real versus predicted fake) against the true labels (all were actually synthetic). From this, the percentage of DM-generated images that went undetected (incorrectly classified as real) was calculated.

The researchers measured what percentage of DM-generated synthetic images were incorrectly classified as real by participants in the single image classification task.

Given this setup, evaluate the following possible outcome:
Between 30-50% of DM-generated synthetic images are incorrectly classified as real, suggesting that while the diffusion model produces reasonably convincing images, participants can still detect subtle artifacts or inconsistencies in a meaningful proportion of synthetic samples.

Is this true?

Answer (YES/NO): NO